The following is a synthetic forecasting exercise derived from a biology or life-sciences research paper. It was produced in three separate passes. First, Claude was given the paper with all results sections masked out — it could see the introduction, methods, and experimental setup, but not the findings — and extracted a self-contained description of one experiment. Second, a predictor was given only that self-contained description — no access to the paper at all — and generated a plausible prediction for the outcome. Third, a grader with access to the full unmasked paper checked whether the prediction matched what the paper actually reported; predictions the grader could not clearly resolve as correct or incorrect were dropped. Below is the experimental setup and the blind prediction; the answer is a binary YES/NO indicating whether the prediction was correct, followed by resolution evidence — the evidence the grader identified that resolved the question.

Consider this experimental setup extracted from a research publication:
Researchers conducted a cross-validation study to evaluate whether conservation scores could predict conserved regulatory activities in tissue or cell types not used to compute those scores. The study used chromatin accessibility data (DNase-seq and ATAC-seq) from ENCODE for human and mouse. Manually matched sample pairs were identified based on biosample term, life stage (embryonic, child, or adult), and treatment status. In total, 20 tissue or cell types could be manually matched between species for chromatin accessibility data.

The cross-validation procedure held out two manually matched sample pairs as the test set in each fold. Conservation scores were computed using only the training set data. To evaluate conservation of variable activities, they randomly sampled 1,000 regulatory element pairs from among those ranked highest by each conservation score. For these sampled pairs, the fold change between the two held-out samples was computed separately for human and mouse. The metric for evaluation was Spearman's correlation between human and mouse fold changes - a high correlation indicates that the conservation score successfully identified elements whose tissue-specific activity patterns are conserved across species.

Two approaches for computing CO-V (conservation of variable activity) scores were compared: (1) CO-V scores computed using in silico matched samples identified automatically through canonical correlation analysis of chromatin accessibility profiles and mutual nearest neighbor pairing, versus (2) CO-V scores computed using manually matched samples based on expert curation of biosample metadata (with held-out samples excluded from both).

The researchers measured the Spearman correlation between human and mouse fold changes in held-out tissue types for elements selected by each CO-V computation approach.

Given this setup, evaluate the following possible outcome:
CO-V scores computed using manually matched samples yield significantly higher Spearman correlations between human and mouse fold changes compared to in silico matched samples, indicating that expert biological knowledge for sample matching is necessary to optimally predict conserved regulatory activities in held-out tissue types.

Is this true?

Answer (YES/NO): NO